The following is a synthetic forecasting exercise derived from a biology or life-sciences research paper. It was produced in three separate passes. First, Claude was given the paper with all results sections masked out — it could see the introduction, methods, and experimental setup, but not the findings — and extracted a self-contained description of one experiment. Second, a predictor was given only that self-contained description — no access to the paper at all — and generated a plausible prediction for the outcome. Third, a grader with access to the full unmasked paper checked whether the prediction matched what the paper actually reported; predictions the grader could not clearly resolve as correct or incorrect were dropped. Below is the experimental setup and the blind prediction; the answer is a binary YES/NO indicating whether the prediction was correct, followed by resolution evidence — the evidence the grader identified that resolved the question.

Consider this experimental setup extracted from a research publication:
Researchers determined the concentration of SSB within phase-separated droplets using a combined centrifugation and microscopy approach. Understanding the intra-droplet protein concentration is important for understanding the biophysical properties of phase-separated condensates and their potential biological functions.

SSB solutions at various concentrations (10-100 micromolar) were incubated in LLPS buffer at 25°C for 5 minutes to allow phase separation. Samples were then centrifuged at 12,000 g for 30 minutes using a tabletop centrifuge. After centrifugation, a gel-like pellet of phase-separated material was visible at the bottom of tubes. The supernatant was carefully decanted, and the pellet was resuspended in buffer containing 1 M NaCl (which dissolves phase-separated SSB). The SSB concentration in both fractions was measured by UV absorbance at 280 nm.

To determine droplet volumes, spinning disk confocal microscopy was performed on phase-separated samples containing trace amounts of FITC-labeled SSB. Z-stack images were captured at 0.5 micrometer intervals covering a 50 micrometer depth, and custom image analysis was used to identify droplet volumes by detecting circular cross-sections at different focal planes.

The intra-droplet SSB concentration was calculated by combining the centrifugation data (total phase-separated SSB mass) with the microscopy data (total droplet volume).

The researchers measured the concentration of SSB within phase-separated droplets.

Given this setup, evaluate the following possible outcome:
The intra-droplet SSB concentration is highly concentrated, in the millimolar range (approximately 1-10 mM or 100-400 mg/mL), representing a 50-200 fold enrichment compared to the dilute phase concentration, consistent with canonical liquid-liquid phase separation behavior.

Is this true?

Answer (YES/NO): YES